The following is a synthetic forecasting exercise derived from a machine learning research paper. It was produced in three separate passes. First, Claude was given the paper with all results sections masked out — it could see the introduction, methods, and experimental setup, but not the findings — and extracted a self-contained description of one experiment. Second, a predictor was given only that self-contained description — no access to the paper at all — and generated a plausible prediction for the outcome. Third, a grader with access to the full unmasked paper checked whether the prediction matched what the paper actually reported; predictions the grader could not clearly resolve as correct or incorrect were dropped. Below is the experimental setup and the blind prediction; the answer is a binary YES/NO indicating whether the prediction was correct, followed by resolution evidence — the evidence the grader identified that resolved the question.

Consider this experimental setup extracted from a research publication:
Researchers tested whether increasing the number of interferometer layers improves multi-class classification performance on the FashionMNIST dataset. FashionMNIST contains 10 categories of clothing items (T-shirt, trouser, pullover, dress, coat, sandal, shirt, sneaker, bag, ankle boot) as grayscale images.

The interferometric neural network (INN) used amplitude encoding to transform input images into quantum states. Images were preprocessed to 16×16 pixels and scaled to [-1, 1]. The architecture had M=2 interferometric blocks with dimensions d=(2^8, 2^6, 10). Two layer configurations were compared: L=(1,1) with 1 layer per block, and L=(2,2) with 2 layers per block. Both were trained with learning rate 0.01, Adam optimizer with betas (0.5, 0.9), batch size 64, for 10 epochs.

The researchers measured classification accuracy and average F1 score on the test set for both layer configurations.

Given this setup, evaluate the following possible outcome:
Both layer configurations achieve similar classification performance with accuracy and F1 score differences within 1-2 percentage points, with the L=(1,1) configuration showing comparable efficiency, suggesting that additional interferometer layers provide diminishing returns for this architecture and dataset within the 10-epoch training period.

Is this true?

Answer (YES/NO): NO